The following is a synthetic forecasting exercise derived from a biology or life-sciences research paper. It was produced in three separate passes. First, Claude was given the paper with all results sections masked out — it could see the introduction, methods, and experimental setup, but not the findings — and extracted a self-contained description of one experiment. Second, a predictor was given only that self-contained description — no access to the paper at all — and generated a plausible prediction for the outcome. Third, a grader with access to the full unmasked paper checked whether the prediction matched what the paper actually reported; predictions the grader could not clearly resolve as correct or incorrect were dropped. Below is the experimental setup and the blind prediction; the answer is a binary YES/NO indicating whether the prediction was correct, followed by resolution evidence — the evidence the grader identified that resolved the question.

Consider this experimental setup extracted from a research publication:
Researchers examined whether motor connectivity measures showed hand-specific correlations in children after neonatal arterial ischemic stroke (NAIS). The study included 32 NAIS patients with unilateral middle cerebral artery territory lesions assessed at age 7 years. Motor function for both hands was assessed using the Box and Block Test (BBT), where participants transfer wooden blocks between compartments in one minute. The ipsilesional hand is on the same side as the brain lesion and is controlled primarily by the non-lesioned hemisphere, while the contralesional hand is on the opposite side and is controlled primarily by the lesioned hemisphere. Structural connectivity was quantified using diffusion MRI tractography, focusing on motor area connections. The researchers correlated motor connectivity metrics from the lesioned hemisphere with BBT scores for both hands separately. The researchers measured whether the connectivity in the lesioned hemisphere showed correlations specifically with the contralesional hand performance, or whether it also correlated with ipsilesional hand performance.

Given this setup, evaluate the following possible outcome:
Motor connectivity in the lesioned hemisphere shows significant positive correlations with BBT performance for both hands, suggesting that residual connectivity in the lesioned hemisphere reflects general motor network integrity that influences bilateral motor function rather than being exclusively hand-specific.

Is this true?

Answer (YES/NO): NO